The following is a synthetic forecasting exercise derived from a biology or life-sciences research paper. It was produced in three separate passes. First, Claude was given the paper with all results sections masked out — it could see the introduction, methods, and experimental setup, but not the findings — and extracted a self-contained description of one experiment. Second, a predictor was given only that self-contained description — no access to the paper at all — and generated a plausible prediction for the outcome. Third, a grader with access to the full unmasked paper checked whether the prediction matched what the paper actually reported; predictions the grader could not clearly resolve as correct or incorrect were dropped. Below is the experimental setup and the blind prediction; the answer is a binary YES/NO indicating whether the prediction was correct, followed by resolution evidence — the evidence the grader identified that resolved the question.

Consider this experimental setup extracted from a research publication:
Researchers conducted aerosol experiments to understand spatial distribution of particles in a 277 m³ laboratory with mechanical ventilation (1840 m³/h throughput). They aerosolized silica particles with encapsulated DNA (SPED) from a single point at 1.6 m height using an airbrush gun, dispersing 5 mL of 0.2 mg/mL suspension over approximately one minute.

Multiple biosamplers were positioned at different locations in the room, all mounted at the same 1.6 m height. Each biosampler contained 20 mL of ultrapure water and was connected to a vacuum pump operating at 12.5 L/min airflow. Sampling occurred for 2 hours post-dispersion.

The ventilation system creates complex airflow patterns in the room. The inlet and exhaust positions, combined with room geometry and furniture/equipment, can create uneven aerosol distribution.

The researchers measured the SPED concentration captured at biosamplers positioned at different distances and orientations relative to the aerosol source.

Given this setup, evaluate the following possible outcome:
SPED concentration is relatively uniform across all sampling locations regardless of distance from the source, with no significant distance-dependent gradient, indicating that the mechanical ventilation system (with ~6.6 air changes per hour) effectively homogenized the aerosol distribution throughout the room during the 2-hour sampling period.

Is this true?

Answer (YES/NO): NO